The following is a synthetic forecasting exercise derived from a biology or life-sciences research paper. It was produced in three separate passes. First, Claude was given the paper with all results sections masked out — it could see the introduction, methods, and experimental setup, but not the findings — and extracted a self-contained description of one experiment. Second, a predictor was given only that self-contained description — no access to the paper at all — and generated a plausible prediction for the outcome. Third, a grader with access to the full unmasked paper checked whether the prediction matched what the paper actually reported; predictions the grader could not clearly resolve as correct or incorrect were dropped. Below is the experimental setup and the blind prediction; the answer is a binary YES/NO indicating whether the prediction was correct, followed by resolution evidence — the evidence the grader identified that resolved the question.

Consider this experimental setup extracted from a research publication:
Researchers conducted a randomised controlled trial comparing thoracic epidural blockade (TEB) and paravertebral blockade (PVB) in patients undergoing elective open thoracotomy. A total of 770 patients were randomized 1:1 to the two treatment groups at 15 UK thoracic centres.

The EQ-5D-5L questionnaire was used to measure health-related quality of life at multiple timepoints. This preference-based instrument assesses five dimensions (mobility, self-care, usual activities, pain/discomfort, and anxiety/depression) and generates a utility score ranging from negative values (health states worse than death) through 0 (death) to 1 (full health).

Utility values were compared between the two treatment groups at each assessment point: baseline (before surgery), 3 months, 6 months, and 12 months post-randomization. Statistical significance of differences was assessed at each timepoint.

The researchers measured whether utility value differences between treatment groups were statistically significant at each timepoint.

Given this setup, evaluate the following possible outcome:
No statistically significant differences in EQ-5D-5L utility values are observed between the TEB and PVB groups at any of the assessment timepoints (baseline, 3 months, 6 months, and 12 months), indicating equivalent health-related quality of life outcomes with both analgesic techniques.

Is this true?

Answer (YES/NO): NO